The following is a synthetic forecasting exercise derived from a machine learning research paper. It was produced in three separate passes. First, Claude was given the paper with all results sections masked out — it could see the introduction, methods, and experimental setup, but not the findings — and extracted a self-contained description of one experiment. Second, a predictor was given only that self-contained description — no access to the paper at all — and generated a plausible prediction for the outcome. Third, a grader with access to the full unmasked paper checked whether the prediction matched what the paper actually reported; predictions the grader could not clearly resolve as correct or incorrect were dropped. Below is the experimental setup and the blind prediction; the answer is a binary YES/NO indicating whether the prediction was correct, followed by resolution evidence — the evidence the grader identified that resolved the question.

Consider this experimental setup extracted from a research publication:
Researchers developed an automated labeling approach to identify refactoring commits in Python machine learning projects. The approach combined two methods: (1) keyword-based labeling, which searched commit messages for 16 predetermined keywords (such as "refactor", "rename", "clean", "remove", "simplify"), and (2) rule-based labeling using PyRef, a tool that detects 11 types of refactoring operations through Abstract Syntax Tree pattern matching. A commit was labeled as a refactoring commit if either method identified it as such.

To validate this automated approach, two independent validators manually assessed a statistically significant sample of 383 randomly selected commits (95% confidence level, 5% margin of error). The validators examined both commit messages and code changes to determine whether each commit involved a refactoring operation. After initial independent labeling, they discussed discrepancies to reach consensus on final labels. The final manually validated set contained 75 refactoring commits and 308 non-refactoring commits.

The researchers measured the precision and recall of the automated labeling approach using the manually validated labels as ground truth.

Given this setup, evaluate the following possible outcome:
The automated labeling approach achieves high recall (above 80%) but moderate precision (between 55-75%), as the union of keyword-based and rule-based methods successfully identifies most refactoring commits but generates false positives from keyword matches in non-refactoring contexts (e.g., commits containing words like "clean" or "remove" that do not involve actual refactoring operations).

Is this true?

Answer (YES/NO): NO